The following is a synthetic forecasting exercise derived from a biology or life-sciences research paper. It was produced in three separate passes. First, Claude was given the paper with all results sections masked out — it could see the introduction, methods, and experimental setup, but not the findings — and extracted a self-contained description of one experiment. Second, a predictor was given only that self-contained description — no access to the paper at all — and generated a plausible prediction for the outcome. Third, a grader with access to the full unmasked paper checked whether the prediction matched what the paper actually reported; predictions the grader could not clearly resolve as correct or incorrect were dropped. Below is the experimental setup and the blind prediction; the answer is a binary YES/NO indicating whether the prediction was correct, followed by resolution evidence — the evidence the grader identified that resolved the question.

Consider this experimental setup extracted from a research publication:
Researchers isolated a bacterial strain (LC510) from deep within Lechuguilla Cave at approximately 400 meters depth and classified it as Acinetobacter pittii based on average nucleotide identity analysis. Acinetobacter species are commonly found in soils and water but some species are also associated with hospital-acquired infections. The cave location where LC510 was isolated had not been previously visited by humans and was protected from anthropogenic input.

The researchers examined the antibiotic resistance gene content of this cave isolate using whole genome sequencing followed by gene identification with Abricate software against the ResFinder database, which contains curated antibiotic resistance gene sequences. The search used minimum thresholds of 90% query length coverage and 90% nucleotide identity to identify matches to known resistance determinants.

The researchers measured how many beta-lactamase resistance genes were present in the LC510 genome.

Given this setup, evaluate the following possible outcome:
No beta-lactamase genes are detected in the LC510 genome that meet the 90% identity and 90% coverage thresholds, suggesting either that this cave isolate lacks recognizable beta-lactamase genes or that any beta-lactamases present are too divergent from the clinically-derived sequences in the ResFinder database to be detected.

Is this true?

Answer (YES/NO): NO